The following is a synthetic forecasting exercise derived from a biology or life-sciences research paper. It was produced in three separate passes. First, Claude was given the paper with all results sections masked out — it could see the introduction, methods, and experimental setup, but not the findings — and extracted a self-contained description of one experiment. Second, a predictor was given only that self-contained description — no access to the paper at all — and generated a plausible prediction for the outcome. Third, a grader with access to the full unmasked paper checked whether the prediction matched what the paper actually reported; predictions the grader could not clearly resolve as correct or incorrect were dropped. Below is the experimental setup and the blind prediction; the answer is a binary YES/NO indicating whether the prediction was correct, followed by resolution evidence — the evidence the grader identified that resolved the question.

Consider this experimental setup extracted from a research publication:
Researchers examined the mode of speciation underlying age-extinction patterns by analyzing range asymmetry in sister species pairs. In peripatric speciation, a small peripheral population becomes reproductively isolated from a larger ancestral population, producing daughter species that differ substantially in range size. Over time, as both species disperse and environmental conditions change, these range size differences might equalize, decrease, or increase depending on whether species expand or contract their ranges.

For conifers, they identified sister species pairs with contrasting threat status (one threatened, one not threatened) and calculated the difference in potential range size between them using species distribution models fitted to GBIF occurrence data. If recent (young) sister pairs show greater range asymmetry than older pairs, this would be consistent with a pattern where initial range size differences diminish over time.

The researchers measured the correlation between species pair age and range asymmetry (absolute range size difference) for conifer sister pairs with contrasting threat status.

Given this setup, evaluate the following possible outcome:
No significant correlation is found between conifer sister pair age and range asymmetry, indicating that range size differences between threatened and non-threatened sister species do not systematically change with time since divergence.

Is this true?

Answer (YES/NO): NO